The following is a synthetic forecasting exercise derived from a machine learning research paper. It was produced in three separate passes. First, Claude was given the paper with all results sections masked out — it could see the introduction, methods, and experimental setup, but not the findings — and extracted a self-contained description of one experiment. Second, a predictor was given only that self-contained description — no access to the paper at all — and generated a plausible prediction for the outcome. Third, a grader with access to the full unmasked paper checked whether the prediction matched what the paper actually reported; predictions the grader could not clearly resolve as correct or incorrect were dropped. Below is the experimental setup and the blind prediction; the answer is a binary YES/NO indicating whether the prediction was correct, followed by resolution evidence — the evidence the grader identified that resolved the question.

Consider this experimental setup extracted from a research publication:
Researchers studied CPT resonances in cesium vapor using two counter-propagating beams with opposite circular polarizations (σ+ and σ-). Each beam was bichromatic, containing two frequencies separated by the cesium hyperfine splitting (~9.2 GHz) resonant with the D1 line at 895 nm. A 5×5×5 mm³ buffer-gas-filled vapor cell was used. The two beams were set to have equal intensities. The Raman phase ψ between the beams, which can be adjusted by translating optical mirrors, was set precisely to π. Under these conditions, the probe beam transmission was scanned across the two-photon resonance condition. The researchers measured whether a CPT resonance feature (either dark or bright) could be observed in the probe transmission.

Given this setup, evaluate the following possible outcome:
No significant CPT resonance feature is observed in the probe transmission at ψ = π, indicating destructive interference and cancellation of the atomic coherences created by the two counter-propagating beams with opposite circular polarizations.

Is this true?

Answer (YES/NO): YES